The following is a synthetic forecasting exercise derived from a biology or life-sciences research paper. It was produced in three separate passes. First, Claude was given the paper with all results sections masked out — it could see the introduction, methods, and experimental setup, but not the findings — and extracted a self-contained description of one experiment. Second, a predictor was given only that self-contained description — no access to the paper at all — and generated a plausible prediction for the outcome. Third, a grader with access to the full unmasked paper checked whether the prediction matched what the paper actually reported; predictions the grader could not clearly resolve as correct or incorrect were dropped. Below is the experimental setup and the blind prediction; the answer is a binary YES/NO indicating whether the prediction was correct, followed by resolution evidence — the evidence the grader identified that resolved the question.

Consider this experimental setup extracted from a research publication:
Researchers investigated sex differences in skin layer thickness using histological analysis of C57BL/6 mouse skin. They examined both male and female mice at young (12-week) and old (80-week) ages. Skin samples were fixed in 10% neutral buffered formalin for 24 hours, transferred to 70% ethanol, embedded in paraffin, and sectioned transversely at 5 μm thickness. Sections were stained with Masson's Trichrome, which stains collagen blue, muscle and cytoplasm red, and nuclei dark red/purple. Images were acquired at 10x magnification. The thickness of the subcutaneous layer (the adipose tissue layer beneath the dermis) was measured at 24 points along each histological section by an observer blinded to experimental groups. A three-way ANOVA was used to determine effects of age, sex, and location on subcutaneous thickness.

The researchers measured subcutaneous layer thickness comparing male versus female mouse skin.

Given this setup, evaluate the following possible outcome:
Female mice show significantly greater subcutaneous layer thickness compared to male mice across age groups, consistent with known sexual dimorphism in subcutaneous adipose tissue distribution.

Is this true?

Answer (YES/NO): YES